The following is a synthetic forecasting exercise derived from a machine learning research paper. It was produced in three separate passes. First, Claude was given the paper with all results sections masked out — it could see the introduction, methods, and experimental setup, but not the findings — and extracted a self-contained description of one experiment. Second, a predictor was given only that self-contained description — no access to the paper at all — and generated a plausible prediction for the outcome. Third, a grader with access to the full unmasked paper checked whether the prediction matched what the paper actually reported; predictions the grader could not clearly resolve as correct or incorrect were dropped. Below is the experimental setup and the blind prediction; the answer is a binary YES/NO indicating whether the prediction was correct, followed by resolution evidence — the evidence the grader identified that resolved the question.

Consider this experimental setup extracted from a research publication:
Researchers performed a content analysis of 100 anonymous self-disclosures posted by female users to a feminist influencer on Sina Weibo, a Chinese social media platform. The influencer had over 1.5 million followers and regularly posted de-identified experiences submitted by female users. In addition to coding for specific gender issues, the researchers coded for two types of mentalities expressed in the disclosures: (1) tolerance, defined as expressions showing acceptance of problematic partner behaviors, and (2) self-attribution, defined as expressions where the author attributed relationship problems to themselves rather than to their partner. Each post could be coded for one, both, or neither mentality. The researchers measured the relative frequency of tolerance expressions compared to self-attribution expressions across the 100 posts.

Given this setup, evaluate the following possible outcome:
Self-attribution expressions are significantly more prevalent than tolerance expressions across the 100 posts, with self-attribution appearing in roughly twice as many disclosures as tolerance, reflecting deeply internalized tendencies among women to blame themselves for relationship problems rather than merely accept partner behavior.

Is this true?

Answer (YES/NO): NO